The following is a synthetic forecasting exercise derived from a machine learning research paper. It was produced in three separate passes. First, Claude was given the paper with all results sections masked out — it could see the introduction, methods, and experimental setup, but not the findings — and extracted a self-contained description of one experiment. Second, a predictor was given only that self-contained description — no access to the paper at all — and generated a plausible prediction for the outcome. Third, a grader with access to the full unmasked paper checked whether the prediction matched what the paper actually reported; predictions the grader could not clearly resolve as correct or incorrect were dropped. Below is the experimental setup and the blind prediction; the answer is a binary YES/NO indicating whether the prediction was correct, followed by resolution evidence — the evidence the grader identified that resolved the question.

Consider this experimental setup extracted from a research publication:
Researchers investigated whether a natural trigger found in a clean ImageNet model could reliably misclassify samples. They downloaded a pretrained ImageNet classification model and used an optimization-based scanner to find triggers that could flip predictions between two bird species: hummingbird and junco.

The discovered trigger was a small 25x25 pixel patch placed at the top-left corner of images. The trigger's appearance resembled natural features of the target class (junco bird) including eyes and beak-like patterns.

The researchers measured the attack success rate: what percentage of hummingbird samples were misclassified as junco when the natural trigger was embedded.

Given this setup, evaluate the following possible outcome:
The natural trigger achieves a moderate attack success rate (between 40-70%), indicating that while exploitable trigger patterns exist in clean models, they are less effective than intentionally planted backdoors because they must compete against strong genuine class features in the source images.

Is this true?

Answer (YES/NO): NO